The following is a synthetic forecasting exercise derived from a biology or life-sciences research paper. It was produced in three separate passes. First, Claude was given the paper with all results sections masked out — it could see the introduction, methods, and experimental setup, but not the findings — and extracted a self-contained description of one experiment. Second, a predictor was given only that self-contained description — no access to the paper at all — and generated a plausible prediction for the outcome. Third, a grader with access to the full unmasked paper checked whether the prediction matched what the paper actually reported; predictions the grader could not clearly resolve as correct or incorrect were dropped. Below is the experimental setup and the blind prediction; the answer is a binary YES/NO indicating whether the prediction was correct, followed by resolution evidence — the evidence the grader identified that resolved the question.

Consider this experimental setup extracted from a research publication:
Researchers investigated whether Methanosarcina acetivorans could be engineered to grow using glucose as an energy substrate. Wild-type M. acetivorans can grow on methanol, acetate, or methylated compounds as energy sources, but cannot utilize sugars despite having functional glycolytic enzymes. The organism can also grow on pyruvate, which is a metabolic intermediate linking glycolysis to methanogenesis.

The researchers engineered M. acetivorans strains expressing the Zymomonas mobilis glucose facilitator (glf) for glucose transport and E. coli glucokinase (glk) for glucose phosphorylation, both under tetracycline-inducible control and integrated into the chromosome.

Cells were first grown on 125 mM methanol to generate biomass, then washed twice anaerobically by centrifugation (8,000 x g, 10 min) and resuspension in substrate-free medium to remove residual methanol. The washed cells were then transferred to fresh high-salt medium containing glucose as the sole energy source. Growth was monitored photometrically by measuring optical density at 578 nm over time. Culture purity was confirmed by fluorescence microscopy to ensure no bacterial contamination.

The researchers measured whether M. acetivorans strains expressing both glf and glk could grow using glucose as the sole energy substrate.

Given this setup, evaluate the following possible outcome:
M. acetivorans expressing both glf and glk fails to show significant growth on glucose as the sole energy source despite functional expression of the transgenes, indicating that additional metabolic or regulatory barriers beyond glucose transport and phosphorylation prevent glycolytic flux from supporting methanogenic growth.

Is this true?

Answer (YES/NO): YES